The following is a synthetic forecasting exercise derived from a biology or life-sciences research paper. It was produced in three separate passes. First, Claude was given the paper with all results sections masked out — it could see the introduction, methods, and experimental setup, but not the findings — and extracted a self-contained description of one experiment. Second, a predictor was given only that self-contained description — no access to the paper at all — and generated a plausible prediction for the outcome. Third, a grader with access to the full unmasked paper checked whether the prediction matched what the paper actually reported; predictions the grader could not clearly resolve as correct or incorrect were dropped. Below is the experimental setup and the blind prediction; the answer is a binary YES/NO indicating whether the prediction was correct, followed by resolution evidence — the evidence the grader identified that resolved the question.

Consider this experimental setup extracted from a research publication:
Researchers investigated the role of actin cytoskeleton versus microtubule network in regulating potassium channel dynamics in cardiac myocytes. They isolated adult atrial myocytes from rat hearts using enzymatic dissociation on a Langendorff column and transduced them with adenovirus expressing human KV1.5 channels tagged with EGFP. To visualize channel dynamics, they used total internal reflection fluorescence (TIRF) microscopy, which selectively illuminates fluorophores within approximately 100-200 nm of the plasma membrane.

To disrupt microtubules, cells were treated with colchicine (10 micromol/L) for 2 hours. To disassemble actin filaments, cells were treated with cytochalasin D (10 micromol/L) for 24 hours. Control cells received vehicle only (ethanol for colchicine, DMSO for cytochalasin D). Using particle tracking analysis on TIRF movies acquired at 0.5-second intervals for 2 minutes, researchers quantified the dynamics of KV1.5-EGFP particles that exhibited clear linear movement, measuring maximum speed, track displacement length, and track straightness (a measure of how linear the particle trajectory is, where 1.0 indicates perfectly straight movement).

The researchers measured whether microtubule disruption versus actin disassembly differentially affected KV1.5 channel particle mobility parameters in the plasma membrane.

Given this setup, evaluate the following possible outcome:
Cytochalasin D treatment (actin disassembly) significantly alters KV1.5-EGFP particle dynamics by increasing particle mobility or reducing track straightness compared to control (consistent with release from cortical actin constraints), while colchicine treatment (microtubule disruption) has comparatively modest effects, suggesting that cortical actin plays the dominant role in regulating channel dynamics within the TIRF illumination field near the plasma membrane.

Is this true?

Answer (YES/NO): NO